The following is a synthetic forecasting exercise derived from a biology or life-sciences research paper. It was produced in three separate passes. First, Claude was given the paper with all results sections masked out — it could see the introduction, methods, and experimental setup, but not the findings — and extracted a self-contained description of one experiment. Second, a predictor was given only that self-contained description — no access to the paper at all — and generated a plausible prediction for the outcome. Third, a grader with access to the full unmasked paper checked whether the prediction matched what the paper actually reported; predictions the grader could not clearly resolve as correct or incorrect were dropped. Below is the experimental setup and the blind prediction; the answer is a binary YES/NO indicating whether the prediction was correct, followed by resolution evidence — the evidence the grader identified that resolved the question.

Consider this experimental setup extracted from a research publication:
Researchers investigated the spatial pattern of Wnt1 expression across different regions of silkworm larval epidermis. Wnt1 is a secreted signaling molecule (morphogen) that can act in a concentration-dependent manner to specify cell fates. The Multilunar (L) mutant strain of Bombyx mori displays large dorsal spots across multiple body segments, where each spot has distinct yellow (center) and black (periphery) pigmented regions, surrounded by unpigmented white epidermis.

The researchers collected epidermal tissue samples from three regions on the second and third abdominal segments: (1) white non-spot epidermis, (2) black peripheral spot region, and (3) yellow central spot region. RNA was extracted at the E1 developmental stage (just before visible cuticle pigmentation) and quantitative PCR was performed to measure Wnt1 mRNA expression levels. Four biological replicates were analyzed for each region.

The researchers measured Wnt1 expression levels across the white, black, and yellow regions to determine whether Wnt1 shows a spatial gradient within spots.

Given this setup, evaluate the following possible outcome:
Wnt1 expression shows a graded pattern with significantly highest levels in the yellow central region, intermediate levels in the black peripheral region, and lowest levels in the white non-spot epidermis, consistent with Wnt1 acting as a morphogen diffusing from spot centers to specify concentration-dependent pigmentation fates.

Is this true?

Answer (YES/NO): NO